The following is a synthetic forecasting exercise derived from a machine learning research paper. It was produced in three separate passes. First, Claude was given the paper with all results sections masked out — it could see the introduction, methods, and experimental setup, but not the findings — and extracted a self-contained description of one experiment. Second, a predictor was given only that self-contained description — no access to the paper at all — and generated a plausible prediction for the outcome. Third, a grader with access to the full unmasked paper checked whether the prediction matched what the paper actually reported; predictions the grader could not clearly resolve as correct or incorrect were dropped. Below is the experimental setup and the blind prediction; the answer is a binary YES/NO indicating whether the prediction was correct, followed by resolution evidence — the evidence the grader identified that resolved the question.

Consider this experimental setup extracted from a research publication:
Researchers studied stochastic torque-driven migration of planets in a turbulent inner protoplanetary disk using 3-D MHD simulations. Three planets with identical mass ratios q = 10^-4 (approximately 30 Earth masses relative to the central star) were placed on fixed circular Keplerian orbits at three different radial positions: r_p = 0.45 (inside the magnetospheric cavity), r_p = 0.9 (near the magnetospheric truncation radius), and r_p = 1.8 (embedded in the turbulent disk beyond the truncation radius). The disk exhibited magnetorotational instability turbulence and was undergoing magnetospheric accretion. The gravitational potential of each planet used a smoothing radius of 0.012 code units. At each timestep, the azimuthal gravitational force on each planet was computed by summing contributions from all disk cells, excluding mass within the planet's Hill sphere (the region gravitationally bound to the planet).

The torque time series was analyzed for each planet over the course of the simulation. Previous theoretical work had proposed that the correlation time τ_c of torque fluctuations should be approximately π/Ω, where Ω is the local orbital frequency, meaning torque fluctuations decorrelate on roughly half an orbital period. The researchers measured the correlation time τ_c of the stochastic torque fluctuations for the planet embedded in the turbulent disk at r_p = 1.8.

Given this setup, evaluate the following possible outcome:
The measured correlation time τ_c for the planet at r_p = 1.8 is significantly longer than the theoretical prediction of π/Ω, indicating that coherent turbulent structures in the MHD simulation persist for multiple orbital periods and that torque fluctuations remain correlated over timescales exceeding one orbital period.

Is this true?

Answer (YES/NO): NO